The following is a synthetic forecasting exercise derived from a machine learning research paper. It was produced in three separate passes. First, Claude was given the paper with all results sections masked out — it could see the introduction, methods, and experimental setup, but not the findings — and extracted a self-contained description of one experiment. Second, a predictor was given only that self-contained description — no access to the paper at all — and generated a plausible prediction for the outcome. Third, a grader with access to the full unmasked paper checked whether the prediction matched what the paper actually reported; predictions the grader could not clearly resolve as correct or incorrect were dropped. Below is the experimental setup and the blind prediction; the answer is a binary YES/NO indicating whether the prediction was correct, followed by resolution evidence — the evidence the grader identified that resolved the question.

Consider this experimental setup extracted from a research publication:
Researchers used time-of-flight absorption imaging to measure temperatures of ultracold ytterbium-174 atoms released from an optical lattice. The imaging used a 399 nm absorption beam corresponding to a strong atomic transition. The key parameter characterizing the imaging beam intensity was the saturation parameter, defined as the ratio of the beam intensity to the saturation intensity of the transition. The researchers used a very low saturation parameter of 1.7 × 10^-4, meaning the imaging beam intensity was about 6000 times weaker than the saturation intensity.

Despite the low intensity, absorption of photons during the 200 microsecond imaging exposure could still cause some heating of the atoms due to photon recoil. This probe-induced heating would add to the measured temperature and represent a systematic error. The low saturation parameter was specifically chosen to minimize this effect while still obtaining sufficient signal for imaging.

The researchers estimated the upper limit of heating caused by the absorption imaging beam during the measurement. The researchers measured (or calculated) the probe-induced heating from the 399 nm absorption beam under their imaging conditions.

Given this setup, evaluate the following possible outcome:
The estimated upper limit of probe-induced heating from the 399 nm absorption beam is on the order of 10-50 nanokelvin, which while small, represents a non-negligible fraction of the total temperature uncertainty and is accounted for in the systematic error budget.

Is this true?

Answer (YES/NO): NO